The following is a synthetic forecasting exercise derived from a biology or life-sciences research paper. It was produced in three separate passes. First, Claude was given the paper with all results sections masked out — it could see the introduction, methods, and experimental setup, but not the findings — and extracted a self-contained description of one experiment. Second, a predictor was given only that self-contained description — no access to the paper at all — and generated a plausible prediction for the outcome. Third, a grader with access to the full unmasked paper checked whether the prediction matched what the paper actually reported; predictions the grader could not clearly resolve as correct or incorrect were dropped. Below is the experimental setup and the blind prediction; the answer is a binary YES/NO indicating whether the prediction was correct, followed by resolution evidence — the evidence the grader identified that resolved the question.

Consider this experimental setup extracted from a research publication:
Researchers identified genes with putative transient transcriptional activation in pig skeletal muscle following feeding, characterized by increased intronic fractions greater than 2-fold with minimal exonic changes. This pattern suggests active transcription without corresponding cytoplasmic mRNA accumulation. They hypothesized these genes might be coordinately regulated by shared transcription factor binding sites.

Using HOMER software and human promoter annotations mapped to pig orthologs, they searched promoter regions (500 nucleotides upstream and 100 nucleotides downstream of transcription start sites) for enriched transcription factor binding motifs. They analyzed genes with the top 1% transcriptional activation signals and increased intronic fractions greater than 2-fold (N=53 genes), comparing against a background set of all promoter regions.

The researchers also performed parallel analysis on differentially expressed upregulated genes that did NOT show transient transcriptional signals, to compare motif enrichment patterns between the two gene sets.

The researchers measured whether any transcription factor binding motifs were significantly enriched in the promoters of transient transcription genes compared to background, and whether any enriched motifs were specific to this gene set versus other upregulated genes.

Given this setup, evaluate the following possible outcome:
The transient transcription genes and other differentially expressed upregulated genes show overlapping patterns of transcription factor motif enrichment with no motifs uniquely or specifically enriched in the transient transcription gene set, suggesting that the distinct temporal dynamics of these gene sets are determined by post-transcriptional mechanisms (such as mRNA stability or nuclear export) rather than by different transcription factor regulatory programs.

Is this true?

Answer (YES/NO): NO